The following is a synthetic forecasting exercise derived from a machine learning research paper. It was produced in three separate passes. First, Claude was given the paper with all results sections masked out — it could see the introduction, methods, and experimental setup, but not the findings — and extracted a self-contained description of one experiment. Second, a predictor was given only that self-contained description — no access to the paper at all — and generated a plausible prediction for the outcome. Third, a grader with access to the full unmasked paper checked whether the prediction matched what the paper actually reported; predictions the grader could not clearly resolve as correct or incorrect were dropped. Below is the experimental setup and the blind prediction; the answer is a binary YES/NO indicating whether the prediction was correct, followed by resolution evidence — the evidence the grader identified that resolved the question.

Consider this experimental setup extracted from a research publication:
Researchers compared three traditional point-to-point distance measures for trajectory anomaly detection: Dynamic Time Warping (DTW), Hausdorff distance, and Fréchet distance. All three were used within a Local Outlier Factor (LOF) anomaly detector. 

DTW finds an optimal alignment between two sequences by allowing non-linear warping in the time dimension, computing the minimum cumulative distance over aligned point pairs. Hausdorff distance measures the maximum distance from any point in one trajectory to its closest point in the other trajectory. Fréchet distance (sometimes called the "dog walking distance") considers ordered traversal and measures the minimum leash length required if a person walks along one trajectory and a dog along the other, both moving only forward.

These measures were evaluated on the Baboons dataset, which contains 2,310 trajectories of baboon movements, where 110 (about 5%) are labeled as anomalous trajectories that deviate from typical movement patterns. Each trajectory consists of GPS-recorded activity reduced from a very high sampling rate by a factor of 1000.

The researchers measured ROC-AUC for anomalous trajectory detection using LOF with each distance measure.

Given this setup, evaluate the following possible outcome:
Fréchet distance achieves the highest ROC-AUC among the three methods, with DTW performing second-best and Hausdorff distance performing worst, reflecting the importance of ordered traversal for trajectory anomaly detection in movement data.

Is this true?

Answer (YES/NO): YES